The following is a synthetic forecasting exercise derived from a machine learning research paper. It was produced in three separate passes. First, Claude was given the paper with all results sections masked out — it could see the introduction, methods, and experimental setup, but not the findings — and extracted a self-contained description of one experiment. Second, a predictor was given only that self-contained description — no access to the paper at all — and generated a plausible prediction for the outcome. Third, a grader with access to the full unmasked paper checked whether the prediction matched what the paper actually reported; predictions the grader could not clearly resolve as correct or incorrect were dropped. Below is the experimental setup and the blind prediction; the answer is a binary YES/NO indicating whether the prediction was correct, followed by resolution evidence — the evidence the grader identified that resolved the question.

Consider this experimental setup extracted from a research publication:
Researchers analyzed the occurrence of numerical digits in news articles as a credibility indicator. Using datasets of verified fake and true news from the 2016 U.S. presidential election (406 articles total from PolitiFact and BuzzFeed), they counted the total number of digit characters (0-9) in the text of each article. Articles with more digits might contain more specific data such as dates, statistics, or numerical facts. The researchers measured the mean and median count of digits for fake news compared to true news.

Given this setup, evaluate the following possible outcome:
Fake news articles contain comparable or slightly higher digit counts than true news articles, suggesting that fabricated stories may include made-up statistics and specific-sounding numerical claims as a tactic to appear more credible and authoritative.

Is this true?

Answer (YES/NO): NO